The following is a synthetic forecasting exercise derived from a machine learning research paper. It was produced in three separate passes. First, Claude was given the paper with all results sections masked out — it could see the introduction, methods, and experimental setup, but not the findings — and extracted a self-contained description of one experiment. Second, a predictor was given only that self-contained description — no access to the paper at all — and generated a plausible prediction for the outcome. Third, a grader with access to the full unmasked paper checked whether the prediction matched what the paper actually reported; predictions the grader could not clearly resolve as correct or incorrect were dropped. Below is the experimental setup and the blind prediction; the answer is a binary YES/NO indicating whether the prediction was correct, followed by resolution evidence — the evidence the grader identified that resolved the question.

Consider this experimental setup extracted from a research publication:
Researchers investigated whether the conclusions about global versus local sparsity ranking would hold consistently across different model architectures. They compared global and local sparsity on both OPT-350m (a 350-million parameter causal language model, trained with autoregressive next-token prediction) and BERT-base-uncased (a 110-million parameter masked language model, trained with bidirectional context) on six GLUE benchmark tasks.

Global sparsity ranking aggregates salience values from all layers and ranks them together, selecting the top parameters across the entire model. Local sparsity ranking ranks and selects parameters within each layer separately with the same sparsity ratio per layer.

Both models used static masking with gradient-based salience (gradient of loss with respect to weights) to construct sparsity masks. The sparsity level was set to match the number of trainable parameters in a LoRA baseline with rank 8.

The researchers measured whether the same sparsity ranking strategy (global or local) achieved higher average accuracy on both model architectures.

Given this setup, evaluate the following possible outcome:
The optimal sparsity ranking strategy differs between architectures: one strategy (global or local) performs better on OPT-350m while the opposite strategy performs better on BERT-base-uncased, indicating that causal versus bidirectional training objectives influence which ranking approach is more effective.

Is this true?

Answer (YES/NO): YES